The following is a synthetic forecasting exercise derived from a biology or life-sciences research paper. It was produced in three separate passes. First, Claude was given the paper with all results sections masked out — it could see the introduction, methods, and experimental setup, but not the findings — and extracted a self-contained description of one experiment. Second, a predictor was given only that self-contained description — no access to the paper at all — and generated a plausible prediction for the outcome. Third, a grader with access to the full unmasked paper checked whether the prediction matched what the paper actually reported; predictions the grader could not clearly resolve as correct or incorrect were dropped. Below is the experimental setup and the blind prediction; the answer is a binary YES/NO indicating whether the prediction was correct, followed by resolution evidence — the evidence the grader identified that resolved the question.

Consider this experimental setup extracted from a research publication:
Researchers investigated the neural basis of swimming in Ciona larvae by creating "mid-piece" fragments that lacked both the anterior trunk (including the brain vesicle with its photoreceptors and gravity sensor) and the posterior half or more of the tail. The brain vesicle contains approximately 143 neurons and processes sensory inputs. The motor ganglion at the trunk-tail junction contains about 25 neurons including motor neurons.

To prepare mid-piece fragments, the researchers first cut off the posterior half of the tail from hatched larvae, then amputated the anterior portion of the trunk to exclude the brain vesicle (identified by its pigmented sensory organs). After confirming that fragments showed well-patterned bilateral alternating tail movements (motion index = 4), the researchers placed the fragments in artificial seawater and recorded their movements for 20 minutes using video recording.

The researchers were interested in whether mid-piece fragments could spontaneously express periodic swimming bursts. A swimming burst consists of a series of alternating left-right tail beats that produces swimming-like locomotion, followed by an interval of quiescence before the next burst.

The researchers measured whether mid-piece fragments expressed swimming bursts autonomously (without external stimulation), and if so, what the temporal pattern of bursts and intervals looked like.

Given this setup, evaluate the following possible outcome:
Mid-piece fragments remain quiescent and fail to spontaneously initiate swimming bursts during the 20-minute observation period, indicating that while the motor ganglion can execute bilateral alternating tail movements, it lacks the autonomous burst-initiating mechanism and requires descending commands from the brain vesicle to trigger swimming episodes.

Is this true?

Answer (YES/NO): NO